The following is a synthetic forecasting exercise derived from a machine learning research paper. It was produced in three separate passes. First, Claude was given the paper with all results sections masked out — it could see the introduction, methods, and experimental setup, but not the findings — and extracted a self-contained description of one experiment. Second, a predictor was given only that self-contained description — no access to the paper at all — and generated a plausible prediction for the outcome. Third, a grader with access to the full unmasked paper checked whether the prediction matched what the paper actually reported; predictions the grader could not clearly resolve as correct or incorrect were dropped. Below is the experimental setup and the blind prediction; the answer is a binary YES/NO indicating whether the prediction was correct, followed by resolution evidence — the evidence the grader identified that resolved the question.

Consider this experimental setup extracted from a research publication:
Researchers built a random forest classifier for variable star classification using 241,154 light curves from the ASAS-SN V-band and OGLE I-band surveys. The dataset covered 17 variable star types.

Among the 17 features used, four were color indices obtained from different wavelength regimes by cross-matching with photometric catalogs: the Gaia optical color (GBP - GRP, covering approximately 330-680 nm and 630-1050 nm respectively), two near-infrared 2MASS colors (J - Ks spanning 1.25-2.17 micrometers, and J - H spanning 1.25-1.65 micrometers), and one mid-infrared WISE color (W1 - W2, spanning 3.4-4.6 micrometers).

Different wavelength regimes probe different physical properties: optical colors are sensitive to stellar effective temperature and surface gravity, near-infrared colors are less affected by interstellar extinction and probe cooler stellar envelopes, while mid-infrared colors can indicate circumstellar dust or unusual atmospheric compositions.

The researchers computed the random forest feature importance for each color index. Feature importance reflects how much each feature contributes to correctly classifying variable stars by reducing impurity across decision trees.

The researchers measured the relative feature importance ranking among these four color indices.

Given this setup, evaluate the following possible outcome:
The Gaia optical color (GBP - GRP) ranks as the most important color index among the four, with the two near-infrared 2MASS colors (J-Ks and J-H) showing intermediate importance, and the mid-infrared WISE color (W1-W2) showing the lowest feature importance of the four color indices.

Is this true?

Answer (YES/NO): YES